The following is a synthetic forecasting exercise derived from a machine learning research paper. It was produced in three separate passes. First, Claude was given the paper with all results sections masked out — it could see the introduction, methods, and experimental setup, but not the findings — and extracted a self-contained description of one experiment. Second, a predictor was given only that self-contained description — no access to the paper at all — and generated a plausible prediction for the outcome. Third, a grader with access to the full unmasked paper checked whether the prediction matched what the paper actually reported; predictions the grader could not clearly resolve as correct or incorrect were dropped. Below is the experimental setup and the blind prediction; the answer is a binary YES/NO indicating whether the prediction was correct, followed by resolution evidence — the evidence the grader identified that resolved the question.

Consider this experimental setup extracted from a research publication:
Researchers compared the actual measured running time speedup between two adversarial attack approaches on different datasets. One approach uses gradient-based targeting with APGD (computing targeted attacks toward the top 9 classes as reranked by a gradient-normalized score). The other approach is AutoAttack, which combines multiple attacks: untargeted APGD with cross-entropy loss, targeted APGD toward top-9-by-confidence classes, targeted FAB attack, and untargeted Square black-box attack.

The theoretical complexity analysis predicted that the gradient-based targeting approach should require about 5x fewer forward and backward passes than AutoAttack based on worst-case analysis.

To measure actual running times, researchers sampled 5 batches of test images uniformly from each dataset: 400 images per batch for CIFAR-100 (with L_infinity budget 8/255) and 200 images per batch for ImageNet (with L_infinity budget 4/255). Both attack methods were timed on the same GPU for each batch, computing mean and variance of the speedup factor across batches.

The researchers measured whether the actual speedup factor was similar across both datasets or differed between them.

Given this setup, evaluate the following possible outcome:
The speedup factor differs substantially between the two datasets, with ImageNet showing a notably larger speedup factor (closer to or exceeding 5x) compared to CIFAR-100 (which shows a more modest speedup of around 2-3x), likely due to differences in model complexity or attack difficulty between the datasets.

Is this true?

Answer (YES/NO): NO